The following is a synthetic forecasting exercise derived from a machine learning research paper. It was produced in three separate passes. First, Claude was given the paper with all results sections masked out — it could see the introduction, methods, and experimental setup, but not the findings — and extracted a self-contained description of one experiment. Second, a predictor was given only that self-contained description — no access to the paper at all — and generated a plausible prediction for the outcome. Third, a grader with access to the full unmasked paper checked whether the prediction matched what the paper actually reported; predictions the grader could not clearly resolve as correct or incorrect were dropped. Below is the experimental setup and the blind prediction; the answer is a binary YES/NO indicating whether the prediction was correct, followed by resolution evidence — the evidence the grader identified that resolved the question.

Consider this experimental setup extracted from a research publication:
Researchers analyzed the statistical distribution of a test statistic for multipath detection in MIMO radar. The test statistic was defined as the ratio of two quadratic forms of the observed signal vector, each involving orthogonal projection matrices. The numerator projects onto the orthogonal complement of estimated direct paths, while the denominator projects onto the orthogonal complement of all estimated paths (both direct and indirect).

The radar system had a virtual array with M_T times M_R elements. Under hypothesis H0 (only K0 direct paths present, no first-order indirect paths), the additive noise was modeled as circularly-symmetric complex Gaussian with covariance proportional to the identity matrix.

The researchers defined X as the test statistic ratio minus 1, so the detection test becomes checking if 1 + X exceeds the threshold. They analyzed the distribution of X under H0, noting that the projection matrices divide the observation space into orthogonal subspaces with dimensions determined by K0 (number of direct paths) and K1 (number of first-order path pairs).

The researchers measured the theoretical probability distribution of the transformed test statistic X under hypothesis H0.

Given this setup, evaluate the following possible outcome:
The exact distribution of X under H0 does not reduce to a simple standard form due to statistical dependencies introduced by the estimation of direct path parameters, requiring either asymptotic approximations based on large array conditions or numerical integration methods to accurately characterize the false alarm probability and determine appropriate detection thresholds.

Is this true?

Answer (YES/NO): NO